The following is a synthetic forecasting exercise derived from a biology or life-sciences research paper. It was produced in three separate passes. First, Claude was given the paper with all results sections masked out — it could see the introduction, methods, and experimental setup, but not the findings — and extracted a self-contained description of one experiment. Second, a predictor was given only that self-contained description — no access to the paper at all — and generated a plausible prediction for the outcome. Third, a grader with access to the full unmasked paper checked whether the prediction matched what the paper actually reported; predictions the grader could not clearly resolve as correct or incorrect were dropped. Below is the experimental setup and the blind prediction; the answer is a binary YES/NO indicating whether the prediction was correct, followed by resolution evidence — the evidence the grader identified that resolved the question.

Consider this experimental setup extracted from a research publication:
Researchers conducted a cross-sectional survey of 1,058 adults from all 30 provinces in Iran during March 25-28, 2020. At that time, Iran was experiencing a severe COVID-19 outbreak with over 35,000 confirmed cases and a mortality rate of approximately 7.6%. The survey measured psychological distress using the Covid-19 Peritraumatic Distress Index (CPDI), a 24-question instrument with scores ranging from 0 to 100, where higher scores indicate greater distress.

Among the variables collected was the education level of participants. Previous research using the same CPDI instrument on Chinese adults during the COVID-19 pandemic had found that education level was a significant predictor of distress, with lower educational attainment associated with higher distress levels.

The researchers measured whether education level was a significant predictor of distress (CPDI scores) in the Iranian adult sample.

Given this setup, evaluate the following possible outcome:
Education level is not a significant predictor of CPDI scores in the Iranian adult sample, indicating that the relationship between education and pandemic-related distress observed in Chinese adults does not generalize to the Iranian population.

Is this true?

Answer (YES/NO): YES